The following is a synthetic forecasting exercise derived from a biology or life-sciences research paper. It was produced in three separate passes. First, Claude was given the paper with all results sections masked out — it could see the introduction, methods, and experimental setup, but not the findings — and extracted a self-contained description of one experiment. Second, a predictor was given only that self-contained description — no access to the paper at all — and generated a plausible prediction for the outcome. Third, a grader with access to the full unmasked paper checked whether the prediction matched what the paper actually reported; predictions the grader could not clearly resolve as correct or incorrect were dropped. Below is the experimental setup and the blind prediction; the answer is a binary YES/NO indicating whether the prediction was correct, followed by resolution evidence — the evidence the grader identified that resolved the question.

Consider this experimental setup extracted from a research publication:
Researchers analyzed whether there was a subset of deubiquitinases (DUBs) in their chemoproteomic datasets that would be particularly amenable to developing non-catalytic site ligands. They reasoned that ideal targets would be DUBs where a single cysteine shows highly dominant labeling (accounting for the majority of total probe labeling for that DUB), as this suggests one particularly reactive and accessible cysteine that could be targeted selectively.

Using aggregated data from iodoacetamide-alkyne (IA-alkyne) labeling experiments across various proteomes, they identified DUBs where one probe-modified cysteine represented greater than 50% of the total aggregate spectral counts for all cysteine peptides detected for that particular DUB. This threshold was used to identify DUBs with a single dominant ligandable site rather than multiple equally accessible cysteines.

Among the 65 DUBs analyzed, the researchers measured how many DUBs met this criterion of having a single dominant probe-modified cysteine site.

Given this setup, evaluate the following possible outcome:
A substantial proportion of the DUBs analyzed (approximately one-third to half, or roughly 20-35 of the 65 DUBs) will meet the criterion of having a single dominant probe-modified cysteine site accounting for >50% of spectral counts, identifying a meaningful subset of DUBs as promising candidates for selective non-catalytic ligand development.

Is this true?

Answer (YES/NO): NO